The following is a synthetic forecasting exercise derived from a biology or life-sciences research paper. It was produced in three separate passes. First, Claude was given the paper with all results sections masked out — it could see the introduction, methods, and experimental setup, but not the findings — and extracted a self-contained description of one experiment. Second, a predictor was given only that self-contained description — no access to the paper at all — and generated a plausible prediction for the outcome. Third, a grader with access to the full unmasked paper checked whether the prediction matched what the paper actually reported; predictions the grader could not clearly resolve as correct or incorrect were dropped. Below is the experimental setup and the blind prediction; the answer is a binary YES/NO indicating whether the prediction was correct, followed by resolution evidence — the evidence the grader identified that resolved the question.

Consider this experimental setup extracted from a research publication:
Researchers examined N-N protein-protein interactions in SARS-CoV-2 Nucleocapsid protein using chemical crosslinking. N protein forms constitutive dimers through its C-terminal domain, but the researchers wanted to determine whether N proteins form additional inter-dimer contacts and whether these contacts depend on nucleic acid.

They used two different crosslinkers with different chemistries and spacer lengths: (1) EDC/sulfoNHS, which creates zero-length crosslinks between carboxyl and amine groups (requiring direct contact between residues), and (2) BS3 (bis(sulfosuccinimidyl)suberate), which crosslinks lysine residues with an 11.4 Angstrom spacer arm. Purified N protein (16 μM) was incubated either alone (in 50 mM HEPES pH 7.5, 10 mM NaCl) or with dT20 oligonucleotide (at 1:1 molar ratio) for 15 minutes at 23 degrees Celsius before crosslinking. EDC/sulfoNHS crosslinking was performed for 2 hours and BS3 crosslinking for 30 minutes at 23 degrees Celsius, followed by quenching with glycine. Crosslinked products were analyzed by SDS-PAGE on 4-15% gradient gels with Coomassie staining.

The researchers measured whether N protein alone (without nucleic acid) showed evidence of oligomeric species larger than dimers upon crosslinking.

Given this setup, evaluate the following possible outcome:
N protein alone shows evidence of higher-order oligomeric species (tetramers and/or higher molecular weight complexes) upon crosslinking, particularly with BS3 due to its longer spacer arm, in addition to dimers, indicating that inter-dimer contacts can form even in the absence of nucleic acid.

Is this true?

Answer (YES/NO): NO